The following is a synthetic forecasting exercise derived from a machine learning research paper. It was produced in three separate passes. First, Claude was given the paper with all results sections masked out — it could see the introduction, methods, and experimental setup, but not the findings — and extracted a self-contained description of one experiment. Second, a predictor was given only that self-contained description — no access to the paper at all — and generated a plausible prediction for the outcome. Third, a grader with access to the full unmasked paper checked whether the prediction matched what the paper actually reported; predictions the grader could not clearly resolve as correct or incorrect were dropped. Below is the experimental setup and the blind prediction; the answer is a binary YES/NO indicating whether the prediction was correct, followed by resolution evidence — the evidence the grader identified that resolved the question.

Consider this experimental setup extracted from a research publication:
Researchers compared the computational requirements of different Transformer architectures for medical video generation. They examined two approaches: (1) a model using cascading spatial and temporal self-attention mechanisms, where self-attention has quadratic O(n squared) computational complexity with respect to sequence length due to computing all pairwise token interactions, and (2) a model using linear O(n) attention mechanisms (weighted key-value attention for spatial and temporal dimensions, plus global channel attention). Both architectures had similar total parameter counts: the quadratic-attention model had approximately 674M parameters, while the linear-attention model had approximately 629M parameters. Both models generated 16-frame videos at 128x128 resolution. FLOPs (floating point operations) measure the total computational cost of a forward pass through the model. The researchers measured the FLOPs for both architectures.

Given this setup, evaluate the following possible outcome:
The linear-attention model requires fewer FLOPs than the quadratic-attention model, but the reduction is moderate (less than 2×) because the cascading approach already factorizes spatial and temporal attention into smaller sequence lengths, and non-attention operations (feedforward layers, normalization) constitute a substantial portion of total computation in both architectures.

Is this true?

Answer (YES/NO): NO